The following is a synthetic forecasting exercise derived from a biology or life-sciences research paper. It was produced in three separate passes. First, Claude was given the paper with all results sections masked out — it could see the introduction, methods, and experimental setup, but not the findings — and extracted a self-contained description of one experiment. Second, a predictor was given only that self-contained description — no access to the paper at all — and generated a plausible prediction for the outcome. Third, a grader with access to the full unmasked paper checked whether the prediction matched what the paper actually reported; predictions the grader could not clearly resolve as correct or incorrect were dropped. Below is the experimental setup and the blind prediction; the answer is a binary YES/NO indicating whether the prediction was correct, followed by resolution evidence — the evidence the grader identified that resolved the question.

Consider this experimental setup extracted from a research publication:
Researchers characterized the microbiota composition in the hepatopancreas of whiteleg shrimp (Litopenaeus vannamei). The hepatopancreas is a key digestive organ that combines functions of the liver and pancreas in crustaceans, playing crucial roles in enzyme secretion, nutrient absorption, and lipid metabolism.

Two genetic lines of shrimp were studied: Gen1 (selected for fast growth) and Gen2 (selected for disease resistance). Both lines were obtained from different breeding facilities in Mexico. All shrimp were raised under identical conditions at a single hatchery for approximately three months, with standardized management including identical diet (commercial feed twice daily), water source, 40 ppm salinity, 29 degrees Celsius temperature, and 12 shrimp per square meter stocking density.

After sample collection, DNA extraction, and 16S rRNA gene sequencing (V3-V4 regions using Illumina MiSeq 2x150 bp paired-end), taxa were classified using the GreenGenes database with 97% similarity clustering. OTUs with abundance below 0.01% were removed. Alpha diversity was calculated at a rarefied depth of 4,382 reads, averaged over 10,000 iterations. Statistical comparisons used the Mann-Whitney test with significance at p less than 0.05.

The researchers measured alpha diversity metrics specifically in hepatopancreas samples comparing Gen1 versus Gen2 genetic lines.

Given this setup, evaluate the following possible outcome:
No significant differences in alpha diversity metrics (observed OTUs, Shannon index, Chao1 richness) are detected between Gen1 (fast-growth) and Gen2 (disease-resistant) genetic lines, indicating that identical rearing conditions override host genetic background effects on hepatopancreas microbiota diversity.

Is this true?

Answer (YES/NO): NO